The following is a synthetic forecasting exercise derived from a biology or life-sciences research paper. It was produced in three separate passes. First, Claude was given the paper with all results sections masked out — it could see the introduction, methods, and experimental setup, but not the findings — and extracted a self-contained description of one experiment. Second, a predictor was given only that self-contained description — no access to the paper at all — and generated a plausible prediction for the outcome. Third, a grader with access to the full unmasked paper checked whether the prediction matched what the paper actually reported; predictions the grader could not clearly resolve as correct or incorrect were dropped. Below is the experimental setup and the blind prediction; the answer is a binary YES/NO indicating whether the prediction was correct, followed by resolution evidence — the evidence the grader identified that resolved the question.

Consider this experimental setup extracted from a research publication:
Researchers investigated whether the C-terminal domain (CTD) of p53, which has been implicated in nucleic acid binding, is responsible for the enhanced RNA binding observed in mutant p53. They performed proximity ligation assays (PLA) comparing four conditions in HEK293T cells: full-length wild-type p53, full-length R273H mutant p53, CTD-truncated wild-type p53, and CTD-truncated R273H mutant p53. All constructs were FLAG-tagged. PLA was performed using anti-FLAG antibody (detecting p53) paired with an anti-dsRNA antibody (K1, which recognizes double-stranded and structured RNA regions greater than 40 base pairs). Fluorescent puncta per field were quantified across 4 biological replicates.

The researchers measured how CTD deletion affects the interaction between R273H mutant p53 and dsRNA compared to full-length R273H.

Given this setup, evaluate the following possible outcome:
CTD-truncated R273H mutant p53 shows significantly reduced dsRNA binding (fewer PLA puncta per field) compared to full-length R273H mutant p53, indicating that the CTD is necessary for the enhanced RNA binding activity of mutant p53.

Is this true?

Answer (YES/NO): YES